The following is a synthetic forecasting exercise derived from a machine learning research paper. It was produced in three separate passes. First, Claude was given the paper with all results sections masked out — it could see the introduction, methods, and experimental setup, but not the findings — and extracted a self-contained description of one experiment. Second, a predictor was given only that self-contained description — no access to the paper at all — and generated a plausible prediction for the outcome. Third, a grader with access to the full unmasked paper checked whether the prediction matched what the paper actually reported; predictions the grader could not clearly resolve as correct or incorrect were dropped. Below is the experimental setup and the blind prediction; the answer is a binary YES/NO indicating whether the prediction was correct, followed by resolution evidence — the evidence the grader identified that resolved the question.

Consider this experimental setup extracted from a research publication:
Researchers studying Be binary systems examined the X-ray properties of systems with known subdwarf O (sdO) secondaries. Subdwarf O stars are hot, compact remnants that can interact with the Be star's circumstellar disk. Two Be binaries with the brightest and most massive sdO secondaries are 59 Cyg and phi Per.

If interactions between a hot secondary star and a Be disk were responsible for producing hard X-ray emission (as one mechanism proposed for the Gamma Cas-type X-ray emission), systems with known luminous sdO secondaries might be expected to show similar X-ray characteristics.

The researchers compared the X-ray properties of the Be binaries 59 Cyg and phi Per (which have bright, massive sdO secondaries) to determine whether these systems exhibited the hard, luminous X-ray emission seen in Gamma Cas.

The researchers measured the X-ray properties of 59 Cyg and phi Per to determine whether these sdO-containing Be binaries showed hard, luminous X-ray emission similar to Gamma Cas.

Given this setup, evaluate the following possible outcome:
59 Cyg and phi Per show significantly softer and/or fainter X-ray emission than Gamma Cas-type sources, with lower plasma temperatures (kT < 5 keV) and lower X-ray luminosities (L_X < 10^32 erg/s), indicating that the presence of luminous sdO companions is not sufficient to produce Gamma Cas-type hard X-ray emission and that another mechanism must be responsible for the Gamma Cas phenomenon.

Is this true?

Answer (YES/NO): YES